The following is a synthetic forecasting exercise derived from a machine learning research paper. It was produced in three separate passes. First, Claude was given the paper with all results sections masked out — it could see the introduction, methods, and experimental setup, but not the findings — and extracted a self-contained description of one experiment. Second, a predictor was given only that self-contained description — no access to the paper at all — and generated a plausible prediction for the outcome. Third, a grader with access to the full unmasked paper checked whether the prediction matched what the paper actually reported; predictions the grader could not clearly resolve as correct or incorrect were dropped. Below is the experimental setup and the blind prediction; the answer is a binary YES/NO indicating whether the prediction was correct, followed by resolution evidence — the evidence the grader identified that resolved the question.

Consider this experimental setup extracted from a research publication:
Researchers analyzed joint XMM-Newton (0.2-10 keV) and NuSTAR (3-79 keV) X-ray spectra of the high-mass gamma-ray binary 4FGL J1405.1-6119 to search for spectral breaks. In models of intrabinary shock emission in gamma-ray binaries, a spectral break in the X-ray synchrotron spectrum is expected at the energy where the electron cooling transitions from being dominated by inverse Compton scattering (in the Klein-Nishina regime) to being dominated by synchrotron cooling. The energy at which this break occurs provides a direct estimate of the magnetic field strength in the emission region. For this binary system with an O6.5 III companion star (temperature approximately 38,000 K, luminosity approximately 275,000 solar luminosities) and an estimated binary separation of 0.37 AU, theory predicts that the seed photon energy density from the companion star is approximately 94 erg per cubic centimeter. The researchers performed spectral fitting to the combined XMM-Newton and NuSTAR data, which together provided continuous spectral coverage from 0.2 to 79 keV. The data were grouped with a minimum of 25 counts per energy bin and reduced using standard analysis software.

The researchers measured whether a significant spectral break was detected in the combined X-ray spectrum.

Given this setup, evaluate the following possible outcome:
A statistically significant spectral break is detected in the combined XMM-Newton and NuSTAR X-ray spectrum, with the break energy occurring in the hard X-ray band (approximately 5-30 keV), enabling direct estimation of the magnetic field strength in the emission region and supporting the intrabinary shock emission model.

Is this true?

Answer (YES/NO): NO